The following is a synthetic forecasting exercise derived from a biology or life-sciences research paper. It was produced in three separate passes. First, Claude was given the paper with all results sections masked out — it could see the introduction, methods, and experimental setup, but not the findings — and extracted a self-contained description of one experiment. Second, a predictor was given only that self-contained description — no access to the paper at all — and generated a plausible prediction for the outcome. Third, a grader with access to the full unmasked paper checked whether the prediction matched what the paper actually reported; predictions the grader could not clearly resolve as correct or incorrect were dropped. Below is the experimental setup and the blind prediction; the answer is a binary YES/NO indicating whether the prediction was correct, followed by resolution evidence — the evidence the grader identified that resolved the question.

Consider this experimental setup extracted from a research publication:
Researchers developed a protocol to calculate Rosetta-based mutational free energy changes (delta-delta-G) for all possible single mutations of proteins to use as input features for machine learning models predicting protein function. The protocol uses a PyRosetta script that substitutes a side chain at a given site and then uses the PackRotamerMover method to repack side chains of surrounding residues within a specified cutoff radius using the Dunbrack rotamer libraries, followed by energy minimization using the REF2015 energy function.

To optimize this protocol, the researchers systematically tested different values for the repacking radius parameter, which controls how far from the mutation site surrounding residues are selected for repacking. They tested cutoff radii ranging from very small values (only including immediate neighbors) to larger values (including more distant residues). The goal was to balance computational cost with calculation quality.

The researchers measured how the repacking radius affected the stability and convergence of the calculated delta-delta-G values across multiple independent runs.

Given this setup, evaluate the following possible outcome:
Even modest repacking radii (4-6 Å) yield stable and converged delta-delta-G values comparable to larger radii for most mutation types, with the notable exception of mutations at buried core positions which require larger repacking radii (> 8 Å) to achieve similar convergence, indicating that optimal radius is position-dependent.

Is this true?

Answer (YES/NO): NO